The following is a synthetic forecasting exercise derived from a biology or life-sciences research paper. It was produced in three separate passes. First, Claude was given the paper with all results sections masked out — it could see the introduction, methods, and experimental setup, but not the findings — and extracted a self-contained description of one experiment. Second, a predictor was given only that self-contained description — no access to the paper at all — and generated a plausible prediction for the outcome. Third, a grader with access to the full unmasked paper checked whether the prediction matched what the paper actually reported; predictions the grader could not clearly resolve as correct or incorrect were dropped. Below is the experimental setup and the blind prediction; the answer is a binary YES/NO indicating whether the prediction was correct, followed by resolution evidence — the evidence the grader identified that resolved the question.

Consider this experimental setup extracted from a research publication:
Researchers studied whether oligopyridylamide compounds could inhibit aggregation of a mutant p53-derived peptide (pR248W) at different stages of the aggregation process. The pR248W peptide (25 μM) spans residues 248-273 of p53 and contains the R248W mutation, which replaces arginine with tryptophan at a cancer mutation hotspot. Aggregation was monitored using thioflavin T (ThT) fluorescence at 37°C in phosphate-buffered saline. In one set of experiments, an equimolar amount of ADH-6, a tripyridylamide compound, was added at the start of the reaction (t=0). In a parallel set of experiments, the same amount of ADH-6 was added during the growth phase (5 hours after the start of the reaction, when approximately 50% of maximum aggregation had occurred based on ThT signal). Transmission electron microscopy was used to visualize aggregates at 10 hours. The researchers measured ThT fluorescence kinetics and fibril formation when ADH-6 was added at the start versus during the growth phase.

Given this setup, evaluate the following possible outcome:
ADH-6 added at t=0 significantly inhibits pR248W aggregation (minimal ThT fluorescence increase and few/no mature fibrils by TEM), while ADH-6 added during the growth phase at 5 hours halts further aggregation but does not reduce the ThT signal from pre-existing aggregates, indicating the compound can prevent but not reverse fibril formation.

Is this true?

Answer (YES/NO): NO